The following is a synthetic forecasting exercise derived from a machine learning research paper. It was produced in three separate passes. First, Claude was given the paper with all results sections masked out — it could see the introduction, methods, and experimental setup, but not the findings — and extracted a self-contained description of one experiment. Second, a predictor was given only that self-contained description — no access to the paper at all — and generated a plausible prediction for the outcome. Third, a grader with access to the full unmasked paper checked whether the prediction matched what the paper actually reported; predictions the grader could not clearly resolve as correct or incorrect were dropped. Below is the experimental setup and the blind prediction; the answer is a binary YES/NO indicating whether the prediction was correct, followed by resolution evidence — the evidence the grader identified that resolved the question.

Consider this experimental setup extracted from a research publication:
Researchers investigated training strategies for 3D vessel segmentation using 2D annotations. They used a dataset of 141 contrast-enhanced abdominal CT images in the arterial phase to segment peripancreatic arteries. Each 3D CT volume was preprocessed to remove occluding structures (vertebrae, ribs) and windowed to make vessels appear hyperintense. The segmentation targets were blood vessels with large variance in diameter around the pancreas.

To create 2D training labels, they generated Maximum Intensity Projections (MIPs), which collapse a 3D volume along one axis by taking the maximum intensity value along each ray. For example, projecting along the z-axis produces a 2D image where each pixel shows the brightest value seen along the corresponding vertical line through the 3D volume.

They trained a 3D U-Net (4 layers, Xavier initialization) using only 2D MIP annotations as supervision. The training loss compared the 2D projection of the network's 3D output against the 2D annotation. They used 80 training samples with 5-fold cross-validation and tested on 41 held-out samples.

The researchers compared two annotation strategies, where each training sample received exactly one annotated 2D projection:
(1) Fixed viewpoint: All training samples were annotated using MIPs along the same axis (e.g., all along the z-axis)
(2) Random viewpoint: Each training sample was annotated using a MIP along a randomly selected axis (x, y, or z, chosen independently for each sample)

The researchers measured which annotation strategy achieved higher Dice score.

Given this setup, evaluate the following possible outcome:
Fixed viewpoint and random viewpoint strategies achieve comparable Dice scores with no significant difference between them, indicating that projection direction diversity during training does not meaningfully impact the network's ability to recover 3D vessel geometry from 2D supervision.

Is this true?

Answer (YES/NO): NO